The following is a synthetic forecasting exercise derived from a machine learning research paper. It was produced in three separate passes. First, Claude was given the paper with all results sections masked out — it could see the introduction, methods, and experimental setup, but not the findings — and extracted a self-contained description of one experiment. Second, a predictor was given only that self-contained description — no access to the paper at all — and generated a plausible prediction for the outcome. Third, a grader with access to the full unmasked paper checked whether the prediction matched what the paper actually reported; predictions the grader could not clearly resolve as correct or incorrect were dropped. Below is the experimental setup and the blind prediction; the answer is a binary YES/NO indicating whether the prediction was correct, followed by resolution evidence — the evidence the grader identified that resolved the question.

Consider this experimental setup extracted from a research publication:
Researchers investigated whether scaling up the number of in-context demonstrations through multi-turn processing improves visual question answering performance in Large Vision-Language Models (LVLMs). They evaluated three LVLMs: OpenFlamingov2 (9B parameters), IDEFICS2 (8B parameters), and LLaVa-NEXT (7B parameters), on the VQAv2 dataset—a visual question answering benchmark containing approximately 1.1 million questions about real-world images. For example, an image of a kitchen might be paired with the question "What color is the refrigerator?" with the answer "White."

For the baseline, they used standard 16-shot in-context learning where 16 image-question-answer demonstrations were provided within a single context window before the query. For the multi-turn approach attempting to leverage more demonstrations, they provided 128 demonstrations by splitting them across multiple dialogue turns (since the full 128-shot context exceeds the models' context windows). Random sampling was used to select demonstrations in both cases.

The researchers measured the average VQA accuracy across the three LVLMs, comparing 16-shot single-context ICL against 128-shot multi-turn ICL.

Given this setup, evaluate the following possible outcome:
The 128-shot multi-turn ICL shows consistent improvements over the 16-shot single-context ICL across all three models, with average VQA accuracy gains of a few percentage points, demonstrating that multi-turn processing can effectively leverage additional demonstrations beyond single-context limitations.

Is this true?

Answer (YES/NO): NO